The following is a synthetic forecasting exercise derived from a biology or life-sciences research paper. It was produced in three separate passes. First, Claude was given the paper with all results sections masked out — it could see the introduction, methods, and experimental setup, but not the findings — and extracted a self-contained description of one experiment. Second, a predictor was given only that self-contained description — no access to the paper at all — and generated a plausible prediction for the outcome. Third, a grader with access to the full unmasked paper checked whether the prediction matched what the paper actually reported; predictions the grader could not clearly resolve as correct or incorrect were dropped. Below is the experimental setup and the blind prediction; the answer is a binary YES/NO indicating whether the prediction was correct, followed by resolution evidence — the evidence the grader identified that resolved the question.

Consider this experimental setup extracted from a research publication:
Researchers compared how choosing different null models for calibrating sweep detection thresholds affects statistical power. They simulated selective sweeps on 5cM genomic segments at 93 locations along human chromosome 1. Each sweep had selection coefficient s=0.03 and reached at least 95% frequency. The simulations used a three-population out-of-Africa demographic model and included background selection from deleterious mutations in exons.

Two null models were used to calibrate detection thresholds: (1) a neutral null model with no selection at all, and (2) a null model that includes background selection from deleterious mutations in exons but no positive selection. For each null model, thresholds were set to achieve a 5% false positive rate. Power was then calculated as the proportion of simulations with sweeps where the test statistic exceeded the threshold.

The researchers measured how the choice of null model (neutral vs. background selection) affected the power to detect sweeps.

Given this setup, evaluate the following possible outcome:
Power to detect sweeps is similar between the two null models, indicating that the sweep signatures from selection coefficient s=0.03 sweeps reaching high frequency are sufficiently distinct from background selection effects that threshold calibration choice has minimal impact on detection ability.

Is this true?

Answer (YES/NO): YES